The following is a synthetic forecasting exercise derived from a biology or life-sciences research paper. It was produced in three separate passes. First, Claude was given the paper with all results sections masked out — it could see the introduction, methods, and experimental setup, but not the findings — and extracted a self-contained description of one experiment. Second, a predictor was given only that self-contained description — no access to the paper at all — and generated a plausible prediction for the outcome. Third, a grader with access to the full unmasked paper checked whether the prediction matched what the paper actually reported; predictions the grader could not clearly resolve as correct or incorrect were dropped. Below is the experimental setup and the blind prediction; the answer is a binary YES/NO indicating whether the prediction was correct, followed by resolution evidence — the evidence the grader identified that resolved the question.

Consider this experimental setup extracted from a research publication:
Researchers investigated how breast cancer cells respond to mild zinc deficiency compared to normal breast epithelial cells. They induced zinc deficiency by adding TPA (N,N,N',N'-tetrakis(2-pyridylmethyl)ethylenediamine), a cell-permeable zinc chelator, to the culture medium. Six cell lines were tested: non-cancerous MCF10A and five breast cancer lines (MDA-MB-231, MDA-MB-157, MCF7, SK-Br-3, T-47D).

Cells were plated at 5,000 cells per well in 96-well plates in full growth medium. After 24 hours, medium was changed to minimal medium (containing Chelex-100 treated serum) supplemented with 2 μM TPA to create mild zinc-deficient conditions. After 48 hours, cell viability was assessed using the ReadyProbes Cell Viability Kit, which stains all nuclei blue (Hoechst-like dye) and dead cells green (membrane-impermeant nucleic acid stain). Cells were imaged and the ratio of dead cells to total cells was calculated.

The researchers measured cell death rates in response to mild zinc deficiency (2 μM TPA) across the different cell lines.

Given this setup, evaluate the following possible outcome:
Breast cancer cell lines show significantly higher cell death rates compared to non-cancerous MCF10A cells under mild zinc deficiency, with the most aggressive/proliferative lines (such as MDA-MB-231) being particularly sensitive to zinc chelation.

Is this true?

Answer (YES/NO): YES